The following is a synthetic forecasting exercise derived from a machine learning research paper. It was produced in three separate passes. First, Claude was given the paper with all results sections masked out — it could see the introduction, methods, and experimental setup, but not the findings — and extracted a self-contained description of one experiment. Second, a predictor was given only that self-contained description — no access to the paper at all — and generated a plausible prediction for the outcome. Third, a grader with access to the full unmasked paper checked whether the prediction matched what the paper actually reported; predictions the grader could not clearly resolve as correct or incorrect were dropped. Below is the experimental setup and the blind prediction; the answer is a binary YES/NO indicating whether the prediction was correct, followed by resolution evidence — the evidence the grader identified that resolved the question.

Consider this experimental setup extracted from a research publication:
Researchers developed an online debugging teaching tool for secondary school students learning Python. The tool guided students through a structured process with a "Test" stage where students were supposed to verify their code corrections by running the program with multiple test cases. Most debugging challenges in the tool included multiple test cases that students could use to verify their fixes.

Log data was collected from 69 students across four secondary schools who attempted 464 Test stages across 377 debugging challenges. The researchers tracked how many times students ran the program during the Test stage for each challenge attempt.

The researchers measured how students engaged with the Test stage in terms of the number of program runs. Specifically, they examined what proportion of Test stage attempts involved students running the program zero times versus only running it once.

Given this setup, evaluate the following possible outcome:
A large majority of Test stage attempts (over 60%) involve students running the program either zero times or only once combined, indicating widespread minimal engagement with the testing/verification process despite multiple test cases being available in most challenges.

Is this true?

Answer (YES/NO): YES